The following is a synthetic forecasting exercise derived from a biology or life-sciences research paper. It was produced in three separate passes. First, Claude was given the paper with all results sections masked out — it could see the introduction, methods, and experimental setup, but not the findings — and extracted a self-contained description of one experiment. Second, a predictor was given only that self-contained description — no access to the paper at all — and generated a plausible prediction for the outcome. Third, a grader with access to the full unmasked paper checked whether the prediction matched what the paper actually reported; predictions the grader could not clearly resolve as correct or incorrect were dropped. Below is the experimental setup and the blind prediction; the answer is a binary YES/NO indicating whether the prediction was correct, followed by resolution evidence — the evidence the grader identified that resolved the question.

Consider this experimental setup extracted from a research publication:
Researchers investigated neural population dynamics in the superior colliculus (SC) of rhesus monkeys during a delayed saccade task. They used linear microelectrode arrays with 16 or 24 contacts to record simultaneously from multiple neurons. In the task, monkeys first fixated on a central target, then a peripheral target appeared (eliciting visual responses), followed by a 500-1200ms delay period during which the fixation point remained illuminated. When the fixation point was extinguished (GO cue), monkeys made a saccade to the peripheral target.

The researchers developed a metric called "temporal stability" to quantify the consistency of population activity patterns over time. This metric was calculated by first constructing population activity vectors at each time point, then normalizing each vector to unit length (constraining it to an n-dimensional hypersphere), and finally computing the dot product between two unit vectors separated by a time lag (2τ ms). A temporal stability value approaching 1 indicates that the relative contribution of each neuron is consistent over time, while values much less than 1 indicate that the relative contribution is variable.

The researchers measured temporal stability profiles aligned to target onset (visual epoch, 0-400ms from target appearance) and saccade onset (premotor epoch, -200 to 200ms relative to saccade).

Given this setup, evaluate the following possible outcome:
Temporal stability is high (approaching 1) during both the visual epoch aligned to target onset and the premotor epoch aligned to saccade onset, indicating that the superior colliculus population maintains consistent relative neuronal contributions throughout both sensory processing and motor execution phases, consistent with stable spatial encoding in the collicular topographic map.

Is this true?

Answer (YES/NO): NO